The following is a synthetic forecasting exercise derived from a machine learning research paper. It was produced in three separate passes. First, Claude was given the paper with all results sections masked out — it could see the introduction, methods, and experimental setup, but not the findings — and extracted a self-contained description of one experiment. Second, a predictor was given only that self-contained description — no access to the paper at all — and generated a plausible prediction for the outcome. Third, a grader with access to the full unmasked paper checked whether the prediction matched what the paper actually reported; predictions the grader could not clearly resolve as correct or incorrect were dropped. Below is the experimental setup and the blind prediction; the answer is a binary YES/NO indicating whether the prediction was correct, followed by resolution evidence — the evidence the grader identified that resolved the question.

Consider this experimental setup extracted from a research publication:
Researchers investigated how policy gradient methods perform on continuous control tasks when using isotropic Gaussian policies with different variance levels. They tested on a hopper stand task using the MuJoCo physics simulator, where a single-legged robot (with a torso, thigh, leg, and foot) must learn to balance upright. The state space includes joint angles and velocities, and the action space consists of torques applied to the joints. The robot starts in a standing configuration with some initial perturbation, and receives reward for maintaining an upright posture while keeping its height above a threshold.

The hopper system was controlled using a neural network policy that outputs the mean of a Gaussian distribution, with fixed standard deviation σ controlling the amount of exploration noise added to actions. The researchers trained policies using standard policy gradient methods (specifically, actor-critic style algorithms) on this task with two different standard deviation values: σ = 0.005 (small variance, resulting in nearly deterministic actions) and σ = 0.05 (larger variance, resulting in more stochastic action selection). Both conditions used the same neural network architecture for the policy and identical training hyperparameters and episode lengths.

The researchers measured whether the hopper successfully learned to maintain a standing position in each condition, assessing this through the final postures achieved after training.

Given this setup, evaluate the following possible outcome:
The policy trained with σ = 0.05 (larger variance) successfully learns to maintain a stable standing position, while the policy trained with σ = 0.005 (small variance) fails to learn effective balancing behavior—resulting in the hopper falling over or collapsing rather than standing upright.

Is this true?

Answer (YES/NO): YES